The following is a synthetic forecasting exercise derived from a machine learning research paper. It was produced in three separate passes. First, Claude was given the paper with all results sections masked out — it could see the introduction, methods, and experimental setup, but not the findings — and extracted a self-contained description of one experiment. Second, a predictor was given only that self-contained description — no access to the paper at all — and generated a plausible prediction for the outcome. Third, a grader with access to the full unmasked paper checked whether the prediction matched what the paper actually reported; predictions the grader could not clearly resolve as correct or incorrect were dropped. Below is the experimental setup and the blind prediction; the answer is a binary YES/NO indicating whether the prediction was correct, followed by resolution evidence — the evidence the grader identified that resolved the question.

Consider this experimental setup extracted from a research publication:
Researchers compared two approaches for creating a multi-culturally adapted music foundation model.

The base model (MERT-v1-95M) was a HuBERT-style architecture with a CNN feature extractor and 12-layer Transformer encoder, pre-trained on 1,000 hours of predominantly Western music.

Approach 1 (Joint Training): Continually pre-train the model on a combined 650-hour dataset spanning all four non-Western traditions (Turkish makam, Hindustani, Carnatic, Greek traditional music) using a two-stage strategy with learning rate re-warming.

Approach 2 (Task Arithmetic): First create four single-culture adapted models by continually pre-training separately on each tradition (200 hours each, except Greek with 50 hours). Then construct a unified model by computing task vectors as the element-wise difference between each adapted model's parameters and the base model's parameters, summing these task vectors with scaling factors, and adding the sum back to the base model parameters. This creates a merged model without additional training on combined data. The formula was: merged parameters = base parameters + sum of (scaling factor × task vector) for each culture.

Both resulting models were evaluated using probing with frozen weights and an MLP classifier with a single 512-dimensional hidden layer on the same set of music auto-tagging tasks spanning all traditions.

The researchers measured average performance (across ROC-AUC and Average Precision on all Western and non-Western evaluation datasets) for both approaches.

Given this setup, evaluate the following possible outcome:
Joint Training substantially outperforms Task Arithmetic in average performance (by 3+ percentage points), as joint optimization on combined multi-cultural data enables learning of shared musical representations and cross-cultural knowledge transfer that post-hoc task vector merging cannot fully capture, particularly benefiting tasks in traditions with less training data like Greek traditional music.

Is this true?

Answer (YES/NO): NO